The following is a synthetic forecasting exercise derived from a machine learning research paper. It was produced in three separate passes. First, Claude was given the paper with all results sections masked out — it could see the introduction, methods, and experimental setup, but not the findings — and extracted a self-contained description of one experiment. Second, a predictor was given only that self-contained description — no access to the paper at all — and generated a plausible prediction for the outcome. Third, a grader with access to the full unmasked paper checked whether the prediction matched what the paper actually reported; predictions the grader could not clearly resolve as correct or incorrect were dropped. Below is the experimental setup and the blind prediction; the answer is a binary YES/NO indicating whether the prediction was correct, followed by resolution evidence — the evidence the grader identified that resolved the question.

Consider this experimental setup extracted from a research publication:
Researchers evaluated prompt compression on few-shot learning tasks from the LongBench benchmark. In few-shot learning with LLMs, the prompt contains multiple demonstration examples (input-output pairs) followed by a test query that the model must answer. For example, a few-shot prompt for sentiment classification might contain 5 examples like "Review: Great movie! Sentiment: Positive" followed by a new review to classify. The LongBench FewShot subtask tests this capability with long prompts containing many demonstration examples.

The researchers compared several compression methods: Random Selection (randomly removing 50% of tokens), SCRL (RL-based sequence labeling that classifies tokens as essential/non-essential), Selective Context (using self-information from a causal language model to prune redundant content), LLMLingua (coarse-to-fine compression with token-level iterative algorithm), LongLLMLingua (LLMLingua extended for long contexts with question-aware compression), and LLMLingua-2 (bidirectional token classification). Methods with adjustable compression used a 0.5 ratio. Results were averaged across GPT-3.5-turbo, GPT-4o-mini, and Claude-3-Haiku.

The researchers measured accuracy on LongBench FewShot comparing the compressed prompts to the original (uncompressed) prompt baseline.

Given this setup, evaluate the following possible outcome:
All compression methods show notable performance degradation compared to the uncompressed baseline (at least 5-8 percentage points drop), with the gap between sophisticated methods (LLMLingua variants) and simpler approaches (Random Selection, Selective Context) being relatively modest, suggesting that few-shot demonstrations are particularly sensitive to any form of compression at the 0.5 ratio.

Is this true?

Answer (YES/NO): NO